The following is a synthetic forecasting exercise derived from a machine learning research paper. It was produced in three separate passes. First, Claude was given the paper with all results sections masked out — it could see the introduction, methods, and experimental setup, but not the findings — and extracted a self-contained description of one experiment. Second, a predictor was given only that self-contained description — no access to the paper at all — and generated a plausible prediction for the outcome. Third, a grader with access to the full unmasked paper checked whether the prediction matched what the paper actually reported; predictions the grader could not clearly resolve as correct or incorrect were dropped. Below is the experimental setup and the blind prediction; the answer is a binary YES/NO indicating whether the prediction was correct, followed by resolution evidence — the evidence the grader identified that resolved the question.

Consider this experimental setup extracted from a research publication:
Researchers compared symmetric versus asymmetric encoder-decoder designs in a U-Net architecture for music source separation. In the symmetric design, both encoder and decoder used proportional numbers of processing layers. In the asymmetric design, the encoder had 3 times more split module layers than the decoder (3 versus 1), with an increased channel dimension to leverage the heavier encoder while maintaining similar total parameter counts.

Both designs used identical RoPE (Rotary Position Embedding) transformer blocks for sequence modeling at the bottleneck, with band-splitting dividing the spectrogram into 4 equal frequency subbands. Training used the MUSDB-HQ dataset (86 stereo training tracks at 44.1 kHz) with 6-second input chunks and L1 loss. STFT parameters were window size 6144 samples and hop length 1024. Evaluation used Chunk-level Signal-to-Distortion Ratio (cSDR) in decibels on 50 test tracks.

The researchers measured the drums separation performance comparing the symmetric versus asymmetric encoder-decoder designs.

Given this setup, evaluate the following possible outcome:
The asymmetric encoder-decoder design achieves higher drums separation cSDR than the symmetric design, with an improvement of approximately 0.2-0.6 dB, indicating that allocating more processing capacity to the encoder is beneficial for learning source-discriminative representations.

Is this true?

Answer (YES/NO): NO